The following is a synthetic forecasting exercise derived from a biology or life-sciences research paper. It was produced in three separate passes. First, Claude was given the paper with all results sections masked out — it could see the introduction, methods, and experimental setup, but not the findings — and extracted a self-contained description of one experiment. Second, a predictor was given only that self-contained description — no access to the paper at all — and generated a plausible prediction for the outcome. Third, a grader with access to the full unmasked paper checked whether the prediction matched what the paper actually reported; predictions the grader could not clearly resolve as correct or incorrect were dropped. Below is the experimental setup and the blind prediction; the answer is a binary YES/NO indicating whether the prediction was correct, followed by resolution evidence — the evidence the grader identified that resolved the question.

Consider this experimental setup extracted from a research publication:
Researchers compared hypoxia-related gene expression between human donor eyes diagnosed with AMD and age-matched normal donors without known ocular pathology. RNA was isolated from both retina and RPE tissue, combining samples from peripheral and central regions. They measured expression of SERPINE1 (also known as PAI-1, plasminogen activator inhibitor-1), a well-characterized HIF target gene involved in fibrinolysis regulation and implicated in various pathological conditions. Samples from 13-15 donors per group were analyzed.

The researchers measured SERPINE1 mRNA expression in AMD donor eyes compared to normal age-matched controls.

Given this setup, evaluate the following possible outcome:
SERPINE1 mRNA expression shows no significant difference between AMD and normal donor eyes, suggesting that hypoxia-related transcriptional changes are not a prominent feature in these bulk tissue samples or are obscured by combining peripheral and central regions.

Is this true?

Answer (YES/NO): YES